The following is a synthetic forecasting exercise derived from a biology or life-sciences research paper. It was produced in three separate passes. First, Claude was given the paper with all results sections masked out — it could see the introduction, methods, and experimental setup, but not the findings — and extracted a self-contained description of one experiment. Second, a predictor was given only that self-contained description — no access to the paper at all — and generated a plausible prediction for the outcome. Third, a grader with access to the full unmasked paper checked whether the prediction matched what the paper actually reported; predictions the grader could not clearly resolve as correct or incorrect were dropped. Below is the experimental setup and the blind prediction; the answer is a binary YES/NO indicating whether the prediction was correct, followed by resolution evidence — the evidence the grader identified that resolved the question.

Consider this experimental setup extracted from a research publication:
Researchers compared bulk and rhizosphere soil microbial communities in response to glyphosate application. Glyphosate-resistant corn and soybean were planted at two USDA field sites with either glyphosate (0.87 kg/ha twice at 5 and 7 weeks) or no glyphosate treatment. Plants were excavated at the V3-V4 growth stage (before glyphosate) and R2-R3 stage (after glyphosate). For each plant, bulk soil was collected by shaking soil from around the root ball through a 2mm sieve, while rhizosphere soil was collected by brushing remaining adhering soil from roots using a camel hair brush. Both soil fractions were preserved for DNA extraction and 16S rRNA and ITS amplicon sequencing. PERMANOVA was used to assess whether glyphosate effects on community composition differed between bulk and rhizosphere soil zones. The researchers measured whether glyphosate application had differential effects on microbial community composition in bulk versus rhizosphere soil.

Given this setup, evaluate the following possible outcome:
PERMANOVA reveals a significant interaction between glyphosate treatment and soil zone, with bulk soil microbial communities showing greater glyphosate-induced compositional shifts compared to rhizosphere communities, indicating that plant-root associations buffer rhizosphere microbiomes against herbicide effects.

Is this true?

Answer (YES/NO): NO